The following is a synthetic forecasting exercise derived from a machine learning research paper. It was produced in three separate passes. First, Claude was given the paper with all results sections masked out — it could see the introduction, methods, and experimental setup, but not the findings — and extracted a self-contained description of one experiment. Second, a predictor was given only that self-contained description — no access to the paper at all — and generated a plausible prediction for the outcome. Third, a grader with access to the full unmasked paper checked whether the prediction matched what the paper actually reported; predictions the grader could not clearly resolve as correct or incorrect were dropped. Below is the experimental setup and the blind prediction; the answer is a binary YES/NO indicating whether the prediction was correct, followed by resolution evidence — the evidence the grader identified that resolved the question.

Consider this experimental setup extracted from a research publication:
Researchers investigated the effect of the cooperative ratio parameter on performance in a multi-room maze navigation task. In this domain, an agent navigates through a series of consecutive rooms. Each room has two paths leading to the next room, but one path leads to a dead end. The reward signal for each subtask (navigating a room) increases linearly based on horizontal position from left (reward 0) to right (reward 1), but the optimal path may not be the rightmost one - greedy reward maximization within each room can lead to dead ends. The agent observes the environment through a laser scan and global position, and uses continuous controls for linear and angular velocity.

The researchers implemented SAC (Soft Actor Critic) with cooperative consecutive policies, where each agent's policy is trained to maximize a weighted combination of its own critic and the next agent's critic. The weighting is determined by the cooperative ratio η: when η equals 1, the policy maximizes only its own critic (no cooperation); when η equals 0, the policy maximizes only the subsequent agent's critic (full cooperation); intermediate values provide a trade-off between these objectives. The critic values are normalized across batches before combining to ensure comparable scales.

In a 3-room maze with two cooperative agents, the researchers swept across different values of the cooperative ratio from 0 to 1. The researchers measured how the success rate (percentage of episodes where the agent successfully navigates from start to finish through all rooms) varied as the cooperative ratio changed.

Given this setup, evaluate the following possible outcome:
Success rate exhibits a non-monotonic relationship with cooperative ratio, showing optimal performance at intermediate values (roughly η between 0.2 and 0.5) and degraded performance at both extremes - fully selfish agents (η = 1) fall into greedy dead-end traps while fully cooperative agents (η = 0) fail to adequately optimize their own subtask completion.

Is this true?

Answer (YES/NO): NO